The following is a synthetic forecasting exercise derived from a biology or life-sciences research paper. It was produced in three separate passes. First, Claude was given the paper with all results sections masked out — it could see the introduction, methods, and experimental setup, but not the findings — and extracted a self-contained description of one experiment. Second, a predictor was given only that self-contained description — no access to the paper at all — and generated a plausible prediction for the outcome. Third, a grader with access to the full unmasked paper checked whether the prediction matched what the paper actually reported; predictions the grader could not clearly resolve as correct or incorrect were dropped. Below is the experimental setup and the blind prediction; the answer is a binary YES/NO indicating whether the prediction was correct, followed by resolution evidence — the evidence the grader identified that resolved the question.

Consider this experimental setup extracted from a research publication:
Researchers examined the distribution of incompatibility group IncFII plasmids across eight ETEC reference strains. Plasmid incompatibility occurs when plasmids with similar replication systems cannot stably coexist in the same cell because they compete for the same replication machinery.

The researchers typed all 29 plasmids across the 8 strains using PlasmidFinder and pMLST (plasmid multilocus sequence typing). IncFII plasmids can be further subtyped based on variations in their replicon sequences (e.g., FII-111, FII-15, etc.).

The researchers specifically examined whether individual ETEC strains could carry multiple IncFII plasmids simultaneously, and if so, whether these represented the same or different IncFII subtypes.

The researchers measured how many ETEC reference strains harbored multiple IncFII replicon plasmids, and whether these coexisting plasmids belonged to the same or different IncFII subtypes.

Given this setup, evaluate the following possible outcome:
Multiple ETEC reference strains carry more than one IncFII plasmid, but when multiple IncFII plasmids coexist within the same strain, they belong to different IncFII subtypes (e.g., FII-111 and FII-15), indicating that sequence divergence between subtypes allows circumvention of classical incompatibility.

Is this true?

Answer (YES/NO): YES